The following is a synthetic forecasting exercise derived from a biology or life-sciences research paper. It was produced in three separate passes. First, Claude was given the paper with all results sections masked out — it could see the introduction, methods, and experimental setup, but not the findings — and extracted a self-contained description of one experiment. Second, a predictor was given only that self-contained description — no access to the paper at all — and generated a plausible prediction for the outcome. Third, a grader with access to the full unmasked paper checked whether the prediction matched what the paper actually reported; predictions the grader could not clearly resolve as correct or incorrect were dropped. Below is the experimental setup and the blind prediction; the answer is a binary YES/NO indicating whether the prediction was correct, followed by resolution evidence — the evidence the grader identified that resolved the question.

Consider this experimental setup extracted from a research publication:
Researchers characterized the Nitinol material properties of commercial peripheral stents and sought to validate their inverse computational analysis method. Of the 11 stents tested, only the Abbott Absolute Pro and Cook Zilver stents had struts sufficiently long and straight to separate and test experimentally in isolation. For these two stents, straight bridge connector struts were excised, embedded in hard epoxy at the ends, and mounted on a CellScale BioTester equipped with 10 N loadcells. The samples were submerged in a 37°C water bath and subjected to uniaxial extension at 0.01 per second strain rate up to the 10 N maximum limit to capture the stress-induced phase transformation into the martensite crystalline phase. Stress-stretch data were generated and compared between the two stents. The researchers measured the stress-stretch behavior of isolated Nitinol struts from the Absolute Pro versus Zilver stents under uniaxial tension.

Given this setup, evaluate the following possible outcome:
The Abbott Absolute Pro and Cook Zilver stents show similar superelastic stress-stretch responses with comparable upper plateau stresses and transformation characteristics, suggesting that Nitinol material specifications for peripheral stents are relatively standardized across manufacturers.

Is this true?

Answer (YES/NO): NO